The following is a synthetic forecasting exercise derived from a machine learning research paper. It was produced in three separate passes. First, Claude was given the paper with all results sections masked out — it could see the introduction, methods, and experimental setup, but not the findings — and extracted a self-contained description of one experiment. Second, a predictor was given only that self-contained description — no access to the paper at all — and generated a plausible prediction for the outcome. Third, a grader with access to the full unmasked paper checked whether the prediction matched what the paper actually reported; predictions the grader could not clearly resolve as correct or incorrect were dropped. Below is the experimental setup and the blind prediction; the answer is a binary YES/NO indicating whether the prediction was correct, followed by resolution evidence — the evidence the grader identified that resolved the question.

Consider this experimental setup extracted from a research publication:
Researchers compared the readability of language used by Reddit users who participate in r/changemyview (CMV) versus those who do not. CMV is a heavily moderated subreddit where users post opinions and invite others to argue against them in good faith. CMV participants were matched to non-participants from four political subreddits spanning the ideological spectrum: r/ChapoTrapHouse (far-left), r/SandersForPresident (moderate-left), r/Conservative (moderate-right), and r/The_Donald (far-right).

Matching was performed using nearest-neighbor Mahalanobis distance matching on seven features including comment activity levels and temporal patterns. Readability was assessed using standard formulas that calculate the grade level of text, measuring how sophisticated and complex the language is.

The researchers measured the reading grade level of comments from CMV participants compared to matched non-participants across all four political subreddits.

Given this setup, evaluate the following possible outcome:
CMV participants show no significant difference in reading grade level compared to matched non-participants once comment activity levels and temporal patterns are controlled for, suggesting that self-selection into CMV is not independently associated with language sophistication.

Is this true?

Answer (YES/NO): NO